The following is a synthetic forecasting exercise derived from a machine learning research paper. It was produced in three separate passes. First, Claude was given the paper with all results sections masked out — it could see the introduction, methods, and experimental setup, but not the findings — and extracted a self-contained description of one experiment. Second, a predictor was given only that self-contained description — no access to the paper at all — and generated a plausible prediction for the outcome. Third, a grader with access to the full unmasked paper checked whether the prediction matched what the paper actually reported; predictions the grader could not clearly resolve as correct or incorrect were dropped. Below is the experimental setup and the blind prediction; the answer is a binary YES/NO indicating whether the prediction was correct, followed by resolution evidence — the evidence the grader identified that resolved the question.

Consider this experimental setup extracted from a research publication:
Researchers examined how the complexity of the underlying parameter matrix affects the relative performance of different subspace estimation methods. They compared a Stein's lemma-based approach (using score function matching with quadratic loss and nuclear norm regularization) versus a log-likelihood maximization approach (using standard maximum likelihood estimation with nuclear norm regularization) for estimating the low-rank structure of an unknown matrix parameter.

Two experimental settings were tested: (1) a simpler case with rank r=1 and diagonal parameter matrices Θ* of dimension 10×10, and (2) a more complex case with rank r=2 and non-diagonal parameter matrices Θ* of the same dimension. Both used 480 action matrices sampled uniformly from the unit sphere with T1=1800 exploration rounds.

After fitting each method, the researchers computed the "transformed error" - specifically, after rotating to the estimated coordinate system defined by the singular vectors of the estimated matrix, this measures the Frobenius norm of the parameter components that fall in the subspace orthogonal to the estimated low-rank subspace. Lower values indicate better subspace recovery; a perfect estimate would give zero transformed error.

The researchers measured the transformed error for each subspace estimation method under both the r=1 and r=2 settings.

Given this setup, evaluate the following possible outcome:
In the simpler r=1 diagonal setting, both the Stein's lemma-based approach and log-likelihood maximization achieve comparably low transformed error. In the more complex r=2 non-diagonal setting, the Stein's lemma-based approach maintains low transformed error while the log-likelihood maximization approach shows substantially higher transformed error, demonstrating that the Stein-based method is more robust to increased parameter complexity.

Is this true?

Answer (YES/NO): NO